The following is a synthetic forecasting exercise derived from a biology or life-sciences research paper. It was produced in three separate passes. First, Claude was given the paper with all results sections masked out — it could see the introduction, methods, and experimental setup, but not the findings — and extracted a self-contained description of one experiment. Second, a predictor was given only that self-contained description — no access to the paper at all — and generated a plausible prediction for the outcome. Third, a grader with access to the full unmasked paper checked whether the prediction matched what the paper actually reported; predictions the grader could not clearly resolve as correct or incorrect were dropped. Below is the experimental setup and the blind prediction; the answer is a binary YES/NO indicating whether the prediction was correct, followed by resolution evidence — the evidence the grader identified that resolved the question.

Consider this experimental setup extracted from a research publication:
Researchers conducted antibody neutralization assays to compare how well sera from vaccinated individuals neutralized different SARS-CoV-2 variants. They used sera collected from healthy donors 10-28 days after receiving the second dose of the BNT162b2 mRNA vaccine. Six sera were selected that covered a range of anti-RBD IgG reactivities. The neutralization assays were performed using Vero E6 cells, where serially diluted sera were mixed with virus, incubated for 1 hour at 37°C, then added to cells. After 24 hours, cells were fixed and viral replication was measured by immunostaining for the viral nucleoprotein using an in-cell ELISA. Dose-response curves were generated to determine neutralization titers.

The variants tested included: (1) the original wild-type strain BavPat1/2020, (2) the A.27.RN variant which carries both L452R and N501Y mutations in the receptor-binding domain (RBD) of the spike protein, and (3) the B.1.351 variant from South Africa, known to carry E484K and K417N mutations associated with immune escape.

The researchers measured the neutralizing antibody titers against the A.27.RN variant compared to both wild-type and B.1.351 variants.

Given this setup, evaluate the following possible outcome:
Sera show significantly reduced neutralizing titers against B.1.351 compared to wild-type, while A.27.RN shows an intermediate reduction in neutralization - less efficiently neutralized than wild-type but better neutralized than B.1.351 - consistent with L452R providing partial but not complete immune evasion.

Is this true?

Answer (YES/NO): YES